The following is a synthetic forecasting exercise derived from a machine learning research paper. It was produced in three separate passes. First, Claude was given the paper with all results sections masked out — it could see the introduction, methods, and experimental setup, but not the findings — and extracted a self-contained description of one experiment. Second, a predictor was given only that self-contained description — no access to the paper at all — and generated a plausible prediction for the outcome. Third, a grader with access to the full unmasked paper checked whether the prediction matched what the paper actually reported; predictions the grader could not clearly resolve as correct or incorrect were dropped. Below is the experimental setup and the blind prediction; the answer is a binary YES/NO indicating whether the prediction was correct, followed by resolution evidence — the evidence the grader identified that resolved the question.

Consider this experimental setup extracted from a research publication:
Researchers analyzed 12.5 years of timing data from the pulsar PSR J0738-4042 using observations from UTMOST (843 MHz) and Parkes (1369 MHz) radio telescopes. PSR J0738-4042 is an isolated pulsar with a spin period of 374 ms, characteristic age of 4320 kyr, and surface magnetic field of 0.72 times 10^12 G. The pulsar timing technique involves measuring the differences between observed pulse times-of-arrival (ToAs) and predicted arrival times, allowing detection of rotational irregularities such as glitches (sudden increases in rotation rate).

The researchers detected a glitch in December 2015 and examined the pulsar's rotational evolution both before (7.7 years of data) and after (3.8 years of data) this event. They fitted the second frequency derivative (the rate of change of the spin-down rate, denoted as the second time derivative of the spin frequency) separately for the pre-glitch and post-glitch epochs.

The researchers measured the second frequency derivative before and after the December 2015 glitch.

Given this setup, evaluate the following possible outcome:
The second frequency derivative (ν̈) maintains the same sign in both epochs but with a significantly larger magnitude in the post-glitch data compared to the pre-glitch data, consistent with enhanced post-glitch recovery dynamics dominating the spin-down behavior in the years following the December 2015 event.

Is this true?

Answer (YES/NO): NO